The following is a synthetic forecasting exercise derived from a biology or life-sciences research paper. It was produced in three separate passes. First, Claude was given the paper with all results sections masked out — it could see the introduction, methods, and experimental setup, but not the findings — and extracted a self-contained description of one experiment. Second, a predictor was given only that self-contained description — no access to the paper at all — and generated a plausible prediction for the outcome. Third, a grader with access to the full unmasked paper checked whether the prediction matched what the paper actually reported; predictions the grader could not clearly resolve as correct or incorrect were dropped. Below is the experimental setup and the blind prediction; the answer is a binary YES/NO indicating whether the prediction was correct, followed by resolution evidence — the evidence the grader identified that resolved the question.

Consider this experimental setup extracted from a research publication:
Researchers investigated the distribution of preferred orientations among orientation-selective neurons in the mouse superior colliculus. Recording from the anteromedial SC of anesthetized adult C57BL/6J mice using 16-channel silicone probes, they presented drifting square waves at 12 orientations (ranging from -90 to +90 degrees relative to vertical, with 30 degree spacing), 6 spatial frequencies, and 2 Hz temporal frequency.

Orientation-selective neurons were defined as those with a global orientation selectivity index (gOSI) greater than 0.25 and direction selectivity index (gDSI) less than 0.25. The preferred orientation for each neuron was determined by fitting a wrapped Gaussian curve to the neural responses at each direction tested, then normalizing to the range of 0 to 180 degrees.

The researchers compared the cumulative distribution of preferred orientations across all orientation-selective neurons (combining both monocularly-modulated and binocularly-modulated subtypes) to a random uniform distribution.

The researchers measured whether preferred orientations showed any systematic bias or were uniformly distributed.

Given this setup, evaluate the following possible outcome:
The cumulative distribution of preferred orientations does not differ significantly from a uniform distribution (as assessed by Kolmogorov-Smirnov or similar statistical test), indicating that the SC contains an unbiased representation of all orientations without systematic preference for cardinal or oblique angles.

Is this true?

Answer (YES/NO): NO